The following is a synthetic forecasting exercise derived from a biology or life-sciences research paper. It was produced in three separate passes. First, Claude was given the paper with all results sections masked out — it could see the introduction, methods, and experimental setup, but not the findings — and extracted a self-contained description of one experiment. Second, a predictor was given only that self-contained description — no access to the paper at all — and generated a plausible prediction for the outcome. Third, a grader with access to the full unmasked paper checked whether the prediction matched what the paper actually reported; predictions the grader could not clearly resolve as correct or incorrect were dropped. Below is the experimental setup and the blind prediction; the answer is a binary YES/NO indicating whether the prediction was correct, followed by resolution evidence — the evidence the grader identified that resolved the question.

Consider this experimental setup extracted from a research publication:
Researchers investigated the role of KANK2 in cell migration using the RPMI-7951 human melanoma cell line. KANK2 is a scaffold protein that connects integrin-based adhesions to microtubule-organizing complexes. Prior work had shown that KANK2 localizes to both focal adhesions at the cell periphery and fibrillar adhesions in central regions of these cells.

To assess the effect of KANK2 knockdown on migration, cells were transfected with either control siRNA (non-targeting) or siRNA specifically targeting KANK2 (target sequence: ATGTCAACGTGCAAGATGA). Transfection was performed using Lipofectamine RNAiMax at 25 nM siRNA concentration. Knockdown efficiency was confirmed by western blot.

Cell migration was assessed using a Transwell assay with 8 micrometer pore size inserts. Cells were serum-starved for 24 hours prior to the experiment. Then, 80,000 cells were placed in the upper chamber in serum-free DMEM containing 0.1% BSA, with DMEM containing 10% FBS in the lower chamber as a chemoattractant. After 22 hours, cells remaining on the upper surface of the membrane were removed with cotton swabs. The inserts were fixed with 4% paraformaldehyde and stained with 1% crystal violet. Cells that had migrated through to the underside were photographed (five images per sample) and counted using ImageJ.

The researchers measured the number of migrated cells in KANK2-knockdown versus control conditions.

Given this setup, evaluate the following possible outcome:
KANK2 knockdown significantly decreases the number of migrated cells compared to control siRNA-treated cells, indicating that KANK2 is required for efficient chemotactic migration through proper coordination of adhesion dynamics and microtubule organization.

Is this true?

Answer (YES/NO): NO